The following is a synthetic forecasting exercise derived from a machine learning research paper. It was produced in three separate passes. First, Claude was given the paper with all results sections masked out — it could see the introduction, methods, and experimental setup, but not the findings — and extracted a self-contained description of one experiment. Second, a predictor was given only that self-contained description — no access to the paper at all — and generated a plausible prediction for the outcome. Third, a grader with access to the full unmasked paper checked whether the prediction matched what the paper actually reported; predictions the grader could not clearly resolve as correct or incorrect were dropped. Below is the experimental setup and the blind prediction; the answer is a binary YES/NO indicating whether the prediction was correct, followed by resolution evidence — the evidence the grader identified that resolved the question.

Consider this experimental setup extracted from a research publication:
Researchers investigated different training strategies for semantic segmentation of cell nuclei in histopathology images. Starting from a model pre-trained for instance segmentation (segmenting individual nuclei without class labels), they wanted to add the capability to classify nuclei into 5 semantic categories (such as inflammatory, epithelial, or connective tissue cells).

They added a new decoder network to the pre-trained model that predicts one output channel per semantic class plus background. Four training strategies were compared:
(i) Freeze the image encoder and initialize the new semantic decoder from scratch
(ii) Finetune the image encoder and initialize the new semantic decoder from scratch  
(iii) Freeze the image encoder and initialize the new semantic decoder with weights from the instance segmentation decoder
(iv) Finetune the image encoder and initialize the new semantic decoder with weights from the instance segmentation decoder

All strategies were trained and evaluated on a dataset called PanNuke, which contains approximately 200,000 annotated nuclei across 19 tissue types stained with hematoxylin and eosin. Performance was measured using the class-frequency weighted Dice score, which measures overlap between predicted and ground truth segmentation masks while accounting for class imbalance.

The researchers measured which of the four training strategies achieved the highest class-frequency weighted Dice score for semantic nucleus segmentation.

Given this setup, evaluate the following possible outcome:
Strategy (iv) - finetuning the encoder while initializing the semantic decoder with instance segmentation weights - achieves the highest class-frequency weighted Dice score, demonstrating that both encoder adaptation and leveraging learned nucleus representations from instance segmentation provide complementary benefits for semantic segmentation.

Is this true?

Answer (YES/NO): NO